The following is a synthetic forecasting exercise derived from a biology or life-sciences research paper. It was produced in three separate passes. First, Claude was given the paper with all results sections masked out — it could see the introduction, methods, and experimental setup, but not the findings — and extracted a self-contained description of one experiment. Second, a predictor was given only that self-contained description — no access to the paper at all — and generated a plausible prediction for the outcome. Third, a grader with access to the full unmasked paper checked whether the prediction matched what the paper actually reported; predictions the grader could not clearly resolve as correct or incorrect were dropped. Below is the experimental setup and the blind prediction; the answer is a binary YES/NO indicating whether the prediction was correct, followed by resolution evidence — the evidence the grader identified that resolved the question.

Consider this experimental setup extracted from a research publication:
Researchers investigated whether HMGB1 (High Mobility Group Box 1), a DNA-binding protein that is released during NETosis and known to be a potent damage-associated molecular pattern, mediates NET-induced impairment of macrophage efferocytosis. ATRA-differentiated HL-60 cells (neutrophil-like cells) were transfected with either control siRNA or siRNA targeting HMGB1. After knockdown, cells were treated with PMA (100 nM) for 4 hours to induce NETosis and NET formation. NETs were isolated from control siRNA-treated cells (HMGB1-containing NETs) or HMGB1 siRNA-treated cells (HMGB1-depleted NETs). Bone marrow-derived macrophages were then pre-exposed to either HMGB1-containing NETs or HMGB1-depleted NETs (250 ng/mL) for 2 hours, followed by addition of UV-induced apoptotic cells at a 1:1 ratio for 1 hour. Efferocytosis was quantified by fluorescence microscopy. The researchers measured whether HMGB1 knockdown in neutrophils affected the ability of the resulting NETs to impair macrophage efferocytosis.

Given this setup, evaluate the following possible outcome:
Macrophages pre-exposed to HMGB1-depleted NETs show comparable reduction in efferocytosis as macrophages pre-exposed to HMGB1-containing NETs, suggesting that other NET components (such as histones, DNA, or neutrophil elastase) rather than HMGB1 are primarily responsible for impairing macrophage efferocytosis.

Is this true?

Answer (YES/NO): NO